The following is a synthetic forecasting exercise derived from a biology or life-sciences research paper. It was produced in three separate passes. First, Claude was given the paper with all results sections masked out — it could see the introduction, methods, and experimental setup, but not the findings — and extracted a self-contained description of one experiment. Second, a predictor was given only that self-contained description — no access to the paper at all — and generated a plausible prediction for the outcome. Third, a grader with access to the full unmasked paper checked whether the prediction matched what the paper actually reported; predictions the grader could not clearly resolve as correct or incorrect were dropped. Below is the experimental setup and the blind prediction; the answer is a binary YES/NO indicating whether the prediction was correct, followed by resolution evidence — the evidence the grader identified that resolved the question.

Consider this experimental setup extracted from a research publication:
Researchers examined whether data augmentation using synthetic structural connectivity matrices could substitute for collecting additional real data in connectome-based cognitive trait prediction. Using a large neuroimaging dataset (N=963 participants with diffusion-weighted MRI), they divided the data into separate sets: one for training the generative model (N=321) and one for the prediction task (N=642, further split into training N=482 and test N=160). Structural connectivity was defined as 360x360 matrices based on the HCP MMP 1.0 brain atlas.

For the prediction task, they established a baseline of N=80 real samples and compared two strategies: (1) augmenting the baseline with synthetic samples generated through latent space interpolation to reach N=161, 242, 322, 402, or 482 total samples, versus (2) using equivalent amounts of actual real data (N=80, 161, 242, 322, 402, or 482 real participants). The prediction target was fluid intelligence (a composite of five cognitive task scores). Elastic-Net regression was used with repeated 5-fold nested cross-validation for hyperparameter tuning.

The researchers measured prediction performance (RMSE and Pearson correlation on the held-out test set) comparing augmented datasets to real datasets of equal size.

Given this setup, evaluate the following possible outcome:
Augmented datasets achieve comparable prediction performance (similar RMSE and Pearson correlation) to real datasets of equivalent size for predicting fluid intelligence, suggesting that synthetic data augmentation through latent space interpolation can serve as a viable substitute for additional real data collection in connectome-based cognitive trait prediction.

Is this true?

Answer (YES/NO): NO